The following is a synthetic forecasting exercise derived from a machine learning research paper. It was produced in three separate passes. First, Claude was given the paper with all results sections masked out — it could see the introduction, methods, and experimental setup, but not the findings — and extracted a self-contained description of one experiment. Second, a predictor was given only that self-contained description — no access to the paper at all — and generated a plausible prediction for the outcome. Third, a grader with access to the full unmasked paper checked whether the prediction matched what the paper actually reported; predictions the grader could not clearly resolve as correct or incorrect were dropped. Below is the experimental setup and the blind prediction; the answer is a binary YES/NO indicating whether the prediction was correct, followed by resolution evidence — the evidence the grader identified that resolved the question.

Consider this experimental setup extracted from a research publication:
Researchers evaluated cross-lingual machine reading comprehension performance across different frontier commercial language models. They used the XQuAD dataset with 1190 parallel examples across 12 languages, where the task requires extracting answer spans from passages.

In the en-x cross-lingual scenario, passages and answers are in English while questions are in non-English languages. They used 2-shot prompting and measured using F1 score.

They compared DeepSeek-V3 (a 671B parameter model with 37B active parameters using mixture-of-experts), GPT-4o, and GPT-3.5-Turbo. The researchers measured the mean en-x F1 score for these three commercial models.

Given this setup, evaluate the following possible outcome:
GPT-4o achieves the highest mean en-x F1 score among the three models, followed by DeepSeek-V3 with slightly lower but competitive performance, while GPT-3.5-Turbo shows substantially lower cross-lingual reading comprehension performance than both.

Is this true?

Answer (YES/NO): YES